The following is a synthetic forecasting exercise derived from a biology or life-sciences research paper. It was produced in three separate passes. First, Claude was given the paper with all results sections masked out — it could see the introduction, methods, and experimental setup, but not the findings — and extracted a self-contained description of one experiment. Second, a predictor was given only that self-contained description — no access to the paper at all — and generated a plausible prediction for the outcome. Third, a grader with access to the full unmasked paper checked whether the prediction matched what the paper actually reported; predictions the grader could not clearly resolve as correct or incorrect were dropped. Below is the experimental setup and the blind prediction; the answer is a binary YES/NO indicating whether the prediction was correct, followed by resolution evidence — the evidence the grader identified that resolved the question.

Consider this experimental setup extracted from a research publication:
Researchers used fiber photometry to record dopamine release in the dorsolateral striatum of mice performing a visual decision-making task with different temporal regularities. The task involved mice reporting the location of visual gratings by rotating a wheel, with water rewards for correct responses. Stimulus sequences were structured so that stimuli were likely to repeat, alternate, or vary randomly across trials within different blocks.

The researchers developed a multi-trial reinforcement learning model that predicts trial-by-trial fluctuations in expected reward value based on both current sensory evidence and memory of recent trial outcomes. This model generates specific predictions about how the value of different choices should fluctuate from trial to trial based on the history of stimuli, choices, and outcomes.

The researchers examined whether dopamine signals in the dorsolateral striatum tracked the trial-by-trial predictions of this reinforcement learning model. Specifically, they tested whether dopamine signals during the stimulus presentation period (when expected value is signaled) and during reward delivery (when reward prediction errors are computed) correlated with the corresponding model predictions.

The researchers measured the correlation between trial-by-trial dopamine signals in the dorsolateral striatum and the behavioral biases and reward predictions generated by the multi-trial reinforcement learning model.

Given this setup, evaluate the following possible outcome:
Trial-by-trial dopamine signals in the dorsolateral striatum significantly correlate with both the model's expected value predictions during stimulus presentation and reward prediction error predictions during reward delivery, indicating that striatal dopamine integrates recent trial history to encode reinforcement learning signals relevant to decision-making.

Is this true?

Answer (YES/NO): NO